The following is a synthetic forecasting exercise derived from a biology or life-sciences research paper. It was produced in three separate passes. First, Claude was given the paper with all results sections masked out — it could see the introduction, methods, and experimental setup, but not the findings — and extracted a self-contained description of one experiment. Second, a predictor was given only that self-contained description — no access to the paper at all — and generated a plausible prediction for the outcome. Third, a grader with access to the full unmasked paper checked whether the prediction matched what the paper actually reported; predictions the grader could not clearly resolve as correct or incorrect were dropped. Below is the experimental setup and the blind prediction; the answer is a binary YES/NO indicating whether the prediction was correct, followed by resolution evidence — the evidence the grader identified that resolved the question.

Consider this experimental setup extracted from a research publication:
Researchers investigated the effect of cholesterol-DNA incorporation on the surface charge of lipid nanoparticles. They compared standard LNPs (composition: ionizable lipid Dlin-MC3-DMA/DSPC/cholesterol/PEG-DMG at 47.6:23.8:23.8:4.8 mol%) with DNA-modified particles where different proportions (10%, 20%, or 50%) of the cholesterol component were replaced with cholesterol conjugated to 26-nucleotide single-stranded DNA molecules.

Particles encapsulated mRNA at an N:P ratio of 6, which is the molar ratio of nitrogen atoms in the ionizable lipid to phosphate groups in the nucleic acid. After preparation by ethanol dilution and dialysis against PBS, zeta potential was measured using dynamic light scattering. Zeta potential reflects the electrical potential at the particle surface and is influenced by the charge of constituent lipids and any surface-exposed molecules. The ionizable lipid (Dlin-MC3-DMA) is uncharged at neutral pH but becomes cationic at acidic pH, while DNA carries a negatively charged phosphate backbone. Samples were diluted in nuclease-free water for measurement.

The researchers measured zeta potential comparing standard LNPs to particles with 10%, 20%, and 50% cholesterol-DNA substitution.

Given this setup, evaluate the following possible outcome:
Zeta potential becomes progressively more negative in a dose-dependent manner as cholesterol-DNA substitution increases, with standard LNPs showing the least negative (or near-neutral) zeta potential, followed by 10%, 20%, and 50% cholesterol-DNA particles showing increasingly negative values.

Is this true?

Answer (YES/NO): YES